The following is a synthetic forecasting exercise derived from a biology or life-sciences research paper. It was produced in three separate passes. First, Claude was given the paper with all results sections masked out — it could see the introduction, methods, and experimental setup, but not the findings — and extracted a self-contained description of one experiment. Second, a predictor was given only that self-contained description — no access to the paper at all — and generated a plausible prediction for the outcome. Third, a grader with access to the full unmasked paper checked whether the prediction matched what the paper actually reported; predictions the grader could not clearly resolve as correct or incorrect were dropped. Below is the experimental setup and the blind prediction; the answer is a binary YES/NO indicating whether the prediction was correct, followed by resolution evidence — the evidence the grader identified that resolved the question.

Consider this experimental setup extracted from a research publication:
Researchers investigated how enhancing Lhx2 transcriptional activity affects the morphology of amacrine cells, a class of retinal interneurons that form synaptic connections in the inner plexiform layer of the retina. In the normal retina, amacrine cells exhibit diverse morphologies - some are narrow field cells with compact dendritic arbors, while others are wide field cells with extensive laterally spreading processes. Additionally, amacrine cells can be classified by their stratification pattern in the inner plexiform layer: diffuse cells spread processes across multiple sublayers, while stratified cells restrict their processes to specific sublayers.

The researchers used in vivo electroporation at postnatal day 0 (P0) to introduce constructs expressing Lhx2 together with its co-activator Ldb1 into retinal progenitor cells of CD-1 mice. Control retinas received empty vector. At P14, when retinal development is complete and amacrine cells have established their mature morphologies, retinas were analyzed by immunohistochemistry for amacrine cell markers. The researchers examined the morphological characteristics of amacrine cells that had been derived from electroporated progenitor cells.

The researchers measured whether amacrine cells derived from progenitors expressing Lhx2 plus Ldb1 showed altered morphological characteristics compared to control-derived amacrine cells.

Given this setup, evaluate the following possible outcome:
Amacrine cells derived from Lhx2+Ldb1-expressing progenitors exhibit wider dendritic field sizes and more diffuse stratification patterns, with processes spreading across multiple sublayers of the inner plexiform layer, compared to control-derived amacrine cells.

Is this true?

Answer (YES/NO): NO